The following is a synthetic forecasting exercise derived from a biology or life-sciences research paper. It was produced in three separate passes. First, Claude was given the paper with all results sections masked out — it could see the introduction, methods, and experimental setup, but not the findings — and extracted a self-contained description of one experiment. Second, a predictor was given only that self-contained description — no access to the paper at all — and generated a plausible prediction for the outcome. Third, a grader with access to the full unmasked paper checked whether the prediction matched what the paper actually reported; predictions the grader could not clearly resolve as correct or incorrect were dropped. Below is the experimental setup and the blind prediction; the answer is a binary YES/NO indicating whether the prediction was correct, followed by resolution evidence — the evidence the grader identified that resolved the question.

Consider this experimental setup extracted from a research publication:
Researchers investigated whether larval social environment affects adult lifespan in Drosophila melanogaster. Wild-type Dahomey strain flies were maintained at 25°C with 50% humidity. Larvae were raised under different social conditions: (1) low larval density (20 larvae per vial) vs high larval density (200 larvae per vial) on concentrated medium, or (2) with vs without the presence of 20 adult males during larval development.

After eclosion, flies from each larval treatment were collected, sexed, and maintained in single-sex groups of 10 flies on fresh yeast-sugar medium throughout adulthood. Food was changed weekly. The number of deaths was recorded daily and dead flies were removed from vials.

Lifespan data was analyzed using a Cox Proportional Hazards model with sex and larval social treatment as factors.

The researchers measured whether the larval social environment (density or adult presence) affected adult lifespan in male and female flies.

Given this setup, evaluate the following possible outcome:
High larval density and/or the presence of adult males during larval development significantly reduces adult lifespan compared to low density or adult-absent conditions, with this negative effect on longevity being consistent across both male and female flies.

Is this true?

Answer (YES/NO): NO